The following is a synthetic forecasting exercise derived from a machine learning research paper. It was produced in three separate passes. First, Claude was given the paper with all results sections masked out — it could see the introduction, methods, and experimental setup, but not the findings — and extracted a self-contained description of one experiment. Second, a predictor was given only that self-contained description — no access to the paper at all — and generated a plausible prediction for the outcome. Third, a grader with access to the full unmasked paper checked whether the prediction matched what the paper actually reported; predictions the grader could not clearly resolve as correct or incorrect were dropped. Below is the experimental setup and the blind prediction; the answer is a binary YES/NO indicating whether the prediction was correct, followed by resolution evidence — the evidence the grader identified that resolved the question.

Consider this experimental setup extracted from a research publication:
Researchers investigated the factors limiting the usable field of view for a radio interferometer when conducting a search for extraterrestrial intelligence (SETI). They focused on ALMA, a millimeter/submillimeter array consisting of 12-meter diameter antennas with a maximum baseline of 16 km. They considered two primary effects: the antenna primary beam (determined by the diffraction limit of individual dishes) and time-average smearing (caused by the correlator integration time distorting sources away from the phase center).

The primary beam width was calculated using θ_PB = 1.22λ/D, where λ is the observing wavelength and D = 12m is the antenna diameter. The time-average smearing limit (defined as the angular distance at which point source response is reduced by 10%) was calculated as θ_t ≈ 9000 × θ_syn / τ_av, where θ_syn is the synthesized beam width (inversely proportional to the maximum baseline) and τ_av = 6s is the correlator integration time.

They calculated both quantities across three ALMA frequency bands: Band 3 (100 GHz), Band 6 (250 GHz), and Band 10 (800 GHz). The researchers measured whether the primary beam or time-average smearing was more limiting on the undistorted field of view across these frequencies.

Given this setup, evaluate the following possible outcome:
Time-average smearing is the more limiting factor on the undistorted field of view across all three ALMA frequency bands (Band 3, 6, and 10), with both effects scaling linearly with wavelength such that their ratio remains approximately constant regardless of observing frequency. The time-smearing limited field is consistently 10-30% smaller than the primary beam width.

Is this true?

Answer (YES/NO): NO